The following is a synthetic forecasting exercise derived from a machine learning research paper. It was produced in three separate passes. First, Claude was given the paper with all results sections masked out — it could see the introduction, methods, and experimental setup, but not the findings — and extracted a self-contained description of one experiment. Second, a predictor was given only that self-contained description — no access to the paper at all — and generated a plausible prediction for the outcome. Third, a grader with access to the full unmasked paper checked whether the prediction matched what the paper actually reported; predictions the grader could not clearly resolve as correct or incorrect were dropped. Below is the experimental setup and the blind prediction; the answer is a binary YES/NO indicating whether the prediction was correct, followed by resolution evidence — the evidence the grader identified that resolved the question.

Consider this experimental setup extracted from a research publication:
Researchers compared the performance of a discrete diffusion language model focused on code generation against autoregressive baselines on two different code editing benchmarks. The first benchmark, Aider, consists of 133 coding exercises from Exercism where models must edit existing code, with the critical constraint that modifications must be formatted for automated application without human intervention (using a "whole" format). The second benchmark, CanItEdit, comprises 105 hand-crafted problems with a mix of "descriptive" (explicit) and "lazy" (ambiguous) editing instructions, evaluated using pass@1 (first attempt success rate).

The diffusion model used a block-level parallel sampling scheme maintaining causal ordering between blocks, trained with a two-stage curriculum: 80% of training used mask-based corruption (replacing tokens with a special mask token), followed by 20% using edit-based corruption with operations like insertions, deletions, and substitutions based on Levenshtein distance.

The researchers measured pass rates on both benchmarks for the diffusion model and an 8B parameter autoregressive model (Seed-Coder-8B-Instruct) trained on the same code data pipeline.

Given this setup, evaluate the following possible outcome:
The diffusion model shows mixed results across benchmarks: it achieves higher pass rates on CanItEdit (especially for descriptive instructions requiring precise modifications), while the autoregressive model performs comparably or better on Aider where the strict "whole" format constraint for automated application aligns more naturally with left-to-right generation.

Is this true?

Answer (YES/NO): YES